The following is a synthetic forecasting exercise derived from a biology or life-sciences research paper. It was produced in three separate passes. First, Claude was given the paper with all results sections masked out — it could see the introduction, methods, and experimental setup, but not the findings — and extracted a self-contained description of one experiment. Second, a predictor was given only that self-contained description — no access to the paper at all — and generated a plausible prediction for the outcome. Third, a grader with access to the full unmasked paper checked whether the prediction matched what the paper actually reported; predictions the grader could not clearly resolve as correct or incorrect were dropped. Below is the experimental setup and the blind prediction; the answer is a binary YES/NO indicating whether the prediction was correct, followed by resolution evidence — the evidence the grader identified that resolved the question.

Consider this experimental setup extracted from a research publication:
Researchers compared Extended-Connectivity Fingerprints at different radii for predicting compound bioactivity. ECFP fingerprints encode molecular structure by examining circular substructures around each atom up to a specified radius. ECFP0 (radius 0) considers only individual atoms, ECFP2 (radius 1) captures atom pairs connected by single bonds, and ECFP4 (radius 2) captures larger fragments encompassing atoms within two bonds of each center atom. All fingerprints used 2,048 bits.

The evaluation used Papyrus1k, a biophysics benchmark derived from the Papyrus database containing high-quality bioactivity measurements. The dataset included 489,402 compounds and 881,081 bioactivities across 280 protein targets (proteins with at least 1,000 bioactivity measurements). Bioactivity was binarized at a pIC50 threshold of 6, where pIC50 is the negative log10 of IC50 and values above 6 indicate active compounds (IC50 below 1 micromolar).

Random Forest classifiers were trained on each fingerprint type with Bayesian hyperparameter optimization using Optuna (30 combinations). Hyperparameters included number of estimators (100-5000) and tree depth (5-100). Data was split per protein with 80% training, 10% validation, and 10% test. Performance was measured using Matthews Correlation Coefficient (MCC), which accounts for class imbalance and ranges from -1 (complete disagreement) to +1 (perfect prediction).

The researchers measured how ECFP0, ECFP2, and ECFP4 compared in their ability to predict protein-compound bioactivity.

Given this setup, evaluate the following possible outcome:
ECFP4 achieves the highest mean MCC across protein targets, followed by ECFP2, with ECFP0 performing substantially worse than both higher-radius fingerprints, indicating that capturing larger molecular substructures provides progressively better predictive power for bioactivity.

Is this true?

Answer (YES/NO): NO